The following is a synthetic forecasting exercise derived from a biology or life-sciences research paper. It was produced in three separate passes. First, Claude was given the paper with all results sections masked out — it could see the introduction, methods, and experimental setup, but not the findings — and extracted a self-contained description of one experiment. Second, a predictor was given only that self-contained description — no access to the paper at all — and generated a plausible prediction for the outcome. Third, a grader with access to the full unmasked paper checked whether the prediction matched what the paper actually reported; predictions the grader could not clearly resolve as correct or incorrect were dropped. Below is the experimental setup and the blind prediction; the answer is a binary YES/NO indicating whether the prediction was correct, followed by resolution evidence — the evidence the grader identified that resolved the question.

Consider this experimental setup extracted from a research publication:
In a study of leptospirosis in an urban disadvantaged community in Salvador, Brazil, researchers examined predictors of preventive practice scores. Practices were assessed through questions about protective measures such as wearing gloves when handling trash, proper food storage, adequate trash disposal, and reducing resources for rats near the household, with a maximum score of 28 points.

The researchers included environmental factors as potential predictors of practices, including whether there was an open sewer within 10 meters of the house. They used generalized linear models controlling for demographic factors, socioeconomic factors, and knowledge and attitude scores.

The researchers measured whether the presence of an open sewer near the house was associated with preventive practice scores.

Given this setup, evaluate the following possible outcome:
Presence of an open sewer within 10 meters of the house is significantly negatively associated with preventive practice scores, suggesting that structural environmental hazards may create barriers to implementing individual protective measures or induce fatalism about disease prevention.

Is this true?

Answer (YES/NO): NO